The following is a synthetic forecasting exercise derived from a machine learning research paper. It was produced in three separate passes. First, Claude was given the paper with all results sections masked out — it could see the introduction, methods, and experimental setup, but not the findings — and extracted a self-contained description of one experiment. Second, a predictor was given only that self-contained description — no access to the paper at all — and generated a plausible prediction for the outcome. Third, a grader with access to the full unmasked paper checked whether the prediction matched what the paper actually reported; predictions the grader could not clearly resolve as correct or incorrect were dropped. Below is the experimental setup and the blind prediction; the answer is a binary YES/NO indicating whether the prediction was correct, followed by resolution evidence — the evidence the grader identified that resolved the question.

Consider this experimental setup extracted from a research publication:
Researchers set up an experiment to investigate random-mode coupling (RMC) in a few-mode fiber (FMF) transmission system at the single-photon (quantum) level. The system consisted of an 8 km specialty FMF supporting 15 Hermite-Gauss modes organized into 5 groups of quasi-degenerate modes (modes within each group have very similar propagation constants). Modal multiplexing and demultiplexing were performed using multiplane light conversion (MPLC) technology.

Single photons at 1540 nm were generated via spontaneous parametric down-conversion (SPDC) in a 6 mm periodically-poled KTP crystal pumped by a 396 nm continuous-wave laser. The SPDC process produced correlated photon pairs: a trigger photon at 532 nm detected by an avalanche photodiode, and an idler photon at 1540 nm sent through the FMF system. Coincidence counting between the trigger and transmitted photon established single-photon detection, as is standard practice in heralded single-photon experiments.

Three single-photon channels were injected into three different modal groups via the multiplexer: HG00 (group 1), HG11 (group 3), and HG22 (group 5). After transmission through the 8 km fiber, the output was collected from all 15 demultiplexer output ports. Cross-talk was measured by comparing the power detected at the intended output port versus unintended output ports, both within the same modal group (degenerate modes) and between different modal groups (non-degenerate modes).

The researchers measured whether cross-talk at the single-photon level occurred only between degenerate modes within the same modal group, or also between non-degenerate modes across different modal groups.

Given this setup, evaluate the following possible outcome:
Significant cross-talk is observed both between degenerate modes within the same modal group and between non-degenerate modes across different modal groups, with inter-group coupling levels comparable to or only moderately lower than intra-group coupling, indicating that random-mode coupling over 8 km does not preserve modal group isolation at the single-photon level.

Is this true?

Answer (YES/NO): NO